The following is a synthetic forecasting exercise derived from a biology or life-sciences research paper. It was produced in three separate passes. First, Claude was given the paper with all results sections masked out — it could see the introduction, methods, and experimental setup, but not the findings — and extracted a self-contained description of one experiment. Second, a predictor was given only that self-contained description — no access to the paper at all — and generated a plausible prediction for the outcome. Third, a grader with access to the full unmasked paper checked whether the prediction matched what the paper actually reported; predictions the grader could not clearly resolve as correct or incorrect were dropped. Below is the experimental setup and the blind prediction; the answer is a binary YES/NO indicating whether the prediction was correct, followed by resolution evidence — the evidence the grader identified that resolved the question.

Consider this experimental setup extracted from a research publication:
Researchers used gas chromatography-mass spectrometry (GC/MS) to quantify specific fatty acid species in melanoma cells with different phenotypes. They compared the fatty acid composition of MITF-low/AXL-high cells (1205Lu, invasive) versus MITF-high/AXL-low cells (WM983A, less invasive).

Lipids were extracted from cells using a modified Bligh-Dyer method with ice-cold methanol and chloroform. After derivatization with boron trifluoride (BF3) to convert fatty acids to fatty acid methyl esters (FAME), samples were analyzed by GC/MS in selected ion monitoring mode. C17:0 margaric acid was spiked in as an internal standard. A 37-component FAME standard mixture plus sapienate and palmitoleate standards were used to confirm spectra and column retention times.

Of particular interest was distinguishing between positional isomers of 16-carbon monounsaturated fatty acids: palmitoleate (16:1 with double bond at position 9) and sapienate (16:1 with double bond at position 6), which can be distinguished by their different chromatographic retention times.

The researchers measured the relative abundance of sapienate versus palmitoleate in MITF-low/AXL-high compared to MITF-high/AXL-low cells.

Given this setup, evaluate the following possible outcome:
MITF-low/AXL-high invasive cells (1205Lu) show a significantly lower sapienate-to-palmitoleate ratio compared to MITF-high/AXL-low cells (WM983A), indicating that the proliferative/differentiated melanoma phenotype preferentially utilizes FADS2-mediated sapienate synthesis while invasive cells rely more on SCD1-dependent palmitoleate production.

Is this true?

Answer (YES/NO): NO